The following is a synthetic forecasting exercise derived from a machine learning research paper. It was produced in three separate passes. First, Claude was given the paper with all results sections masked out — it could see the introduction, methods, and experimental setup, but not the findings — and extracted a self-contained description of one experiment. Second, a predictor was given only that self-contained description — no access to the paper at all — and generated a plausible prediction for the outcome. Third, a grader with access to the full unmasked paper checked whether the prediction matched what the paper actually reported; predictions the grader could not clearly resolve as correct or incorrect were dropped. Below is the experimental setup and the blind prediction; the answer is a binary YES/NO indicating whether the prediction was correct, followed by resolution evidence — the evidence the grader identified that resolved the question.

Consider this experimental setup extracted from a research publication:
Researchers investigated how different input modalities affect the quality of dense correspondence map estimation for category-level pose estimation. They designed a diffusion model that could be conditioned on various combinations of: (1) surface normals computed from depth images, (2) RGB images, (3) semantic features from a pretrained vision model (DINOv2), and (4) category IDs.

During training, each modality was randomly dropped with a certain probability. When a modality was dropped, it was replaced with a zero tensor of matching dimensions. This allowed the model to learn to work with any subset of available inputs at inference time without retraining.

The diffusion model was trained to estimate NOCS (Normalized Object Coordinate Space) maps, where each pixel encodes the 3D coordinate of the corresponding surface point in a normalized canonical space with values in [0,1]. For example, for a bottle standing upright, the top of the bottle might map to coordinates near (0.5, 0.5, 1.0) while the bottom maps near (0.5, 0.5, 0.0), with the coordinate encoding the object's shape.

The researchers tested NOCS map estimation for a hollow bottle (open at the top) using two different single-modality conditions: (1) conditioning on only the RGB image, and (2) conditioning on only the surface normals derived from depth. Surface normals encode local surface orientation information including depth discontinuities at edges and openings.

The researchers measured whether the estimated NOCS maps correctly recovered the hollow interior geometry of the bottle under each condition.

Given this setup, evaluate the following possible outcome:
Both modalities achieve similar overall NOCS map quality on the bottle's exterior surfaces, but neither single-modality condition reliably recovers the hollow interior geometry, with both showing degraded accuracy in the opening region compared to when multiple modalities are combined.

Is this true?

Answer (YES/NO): NO